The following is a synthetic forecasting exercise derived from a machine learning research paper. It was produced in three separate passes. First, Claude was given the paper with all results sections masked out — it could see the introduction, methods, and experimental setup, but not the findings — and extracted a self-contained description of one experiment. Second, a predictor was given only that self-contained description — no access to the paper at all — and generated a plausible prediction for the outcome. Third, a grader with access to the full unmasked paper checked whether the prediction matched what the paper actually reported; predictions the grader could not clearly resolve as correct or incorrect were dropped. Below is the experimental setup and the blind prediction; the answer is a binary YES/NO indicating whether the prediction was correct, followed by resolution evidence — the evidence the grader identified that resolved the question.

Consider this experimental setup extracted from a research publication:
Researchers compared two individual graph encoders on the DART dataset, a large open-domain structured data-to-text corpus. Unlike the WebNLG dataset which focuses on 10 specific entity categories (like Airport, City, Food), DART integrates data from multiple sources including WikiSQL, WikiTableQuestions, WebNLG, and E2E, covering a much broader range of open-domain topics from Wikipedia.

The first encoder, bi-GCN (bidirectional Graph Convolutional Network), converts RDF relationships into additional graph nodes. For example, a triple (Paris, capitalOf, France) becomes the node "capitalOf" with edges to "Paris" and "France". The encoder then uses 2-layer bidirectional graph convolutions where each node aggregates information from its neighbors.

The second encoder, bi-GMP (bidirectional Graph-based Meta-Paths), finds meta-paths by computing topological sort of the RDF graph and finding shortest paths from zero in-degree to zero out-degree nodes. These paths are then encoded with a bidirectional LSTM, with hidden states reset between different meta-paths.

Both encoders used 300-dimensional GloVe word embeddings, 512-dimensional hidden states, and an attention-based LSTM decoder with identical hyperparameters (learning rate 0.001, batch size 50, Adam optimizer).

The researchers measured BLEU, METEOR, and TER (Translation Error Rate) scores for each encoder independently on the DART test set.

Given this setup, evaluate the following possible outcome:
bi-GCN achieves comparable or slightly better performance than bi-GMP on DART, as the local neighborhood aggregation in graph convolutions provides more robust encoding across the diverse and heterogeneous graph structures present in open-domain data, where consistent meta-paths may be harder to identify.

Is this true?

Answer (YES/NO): NO